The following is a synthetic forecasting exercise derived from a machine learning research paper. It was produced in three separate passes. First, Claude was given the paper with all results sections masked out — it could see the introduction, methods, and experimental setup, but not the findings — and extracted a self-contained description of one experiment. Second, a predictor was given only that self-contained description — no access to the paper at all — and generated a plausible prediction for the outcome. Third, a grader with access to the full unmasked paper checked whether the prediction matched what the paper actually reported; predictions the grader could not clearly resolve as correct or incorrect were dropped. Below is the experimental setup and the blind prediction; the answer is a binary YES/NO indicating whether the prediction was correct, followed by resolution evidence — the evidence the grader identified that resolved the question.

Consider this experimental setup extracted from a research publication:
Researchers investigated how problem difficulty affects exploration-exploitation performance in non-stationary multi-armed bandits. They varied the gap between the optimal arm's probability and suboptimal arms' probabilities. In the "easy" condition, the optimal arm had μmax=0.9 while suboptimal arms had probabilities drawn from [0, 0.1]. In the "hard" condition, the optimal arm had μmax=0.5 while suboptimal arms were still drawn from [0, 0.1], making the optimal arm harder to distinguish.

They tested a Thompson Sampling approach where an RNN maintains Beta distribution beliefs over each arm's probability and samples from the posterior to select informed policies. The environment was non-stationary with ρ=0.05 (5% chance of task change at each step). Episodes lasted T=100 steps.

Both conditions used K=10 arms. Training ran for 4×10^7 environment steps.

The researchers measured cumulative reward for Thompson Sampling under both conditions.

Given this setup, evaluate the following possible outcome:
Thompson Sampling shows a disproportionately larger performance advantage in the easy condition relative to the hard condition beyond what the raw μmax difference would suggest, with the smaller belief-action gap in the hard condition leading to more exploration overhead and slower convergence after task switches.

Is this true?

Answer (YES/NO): YES